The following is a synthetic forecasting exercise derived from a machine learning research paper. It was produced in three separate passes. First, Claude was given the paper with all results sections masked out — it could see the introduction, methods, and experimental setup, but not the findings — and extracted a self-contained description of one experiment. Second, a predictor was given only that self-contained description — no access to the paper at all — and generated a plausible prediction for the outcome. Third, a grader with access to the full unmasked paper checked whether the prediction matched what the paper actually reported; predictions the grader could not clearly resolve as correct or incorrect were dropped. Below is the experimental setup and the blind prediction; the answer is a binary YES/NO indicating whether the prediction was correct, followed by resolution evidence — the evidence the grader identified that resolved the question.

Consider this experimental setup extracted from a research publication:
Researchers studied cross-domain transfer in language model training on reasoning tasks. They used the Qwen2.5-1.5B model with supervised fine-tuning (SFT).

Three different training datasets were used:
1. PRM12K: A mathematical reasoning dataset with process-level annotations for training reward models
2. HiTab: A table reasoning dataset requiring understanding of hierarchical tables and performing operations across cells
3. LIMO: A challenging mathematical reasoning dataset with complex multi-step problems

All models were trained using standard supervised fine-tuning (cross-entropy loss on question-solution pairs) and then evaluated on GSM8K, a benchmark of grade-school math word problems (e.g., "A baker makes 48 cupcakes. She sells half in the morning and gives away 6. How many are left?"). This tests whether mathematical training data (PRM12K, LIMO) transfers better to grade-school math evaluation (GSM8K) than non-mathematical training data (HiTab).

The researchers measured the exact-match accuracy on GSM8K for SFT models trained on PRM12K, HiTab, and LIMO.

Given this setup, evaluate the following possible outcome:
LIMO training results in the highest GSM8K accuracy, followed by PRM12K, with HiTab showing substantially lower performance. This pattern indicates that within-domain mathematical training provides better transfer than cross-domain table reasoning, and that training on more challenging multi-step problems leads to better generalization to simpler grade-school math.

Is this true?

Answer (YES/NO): NO